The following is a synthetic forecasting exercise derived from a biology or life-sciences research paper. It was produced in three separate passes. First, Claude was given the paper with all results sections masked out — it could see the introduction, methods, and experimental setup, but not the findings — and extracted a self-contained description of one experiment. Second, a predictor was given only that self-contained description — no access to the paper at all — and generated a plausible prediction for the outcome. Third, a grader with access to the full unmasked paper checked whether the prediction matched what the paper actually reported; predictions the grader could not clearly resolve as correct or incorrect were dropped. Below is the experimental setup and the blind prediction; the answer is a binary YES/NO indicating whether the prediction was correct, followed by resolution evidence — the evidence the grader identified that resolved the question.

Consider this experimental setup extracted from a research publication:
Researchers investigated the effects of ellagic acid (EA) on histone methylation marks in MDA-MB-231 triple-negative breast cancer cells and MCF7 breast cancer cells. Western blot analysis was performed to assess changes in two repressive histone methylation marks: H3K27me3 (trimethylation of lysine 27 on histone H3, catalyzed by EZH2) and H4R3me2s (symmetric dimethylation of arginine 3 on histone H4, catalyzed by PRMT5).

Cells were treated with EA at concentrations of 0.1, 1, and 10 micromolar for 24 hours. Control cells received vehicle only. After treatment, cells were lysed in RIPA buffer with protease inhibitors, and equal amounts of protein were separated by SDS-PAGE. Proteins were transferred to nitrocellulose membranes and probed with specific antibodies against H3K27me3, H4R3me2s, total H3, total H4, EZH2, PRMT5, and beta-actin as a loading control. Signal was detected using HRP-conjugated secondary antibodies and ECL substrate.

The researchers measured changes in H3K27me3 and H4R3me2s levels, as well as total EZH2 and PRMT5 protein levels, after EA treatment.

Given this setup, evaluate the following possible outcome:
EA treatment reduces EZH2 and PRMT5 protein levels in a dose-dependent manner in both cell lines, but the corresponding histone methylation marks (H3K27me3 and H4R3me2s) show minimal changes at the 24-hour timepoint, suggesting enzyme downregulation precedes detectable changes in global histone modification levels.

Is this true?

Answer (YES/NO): NO